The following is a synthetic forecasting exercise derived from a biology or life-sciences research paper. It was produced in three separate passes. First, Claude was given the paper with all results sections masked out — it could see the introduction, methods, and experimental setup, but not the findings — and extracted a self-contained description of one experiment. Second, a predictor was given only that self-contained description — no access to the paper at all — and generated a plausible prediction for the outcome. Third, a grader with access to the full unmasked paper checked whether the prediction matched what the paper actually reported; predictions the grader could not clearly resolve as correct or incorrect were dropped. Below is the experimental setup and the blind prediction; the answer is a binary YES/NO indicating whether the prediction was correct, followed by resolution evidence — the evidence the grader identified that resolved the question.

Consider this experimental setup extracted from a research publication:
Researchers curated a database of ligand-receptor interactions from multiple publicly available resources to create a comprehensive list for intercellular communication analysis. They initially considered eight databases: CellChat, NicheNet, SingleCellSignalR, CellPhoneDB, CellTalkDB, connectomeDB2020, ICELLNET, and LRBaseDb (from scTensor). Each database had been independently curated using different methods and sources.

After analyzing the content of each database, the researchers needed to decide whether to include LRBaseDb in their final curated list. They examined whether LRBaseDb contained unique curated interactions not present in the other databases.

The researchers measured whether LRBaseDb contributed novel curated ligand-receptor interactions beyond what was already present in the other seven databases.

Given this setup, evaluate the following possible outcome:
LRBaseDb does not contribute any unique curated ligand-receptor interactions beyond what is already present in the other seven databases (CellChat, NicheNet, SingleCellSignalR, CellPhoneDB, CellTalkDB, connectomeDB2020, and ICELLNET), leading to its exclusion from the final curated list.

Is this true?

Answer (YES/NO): YES